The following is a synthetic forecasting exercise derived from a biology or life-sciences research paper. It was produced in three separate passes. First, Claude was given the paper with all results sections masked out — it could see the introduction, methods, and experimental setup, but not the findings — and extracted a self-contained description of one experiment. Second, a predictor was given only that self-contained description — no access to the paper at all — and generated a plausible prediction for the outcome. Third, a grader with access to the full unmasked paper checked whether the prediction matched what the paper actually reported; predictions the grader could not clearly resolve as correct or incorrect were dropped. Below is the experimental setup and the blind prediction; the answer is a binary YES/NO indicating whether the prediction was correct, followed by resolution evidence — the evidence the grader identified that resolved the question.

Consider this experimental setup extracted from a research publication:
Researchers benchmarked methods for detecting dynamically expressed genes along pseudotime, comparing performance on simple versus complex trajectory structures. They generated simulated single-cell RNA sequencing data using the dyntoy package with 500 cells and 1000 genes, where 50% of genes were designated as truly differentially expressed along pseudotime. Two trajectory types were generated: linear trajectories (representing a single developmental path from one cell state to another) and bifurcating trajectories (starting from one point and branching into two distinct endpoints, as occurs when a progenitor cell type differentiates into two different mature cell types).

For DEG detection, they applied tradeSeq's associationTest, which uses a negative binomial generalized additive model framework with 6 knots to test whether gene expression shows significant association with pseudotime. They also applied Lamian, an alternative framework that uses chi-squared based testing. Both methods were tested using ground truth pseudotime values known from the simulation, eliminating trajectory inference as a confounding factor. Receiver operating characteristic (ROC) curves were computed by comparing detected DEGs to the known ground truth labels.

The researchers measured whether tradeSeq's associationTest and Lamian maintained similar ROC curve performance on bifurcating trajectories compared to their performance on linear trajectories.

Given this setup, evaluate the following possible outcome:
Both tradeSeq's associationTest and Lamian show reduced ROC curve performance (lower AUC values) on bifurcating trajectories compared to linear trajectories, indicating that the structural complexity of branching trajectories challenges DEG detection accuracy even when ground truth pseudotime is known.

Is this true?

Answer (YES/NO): NO